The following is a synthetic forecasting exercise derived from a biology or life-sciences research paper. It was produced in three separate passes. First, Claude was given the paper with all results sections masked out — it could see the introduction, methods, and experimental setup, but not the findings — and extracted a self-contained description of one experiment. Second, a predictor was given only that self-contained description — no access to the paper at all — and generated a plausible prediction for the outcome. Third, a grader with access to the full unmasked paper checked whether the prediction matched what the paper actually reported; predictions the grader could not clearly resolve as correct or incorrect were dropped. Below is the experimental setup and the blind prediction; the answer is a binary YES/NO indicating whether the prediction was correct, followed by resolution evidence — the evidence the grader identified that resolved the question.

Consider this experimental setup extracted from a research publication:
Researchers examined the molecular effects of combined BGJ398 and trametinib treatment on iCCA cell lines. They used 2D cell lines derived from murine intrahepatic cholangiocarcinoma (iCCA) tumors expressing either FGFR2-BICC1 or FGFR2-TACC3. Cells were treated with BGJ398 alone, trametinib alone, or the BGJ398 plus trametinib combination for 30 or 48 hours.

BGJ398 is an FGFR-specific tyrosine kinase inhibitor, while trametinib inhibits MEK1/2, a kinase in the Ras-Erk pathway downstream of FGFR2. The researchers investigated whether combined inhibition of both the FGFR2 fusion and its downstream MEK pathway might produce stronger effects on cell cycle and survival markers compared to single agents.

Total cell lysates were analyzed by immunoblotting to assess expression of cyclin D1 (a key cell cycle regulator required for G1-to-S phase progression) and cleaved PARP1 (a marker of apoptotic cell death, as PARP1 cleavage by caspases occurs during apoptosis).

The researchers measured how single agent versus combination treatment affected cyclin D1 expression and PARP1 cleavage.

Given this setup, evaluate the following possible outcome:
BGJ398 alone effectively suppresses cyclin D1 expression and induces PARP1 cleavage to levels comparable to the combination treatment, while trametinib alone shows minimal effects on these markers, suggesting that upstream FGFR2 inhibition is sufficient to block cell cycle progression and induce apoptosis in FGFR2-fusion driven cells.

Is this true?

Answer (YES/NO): NO